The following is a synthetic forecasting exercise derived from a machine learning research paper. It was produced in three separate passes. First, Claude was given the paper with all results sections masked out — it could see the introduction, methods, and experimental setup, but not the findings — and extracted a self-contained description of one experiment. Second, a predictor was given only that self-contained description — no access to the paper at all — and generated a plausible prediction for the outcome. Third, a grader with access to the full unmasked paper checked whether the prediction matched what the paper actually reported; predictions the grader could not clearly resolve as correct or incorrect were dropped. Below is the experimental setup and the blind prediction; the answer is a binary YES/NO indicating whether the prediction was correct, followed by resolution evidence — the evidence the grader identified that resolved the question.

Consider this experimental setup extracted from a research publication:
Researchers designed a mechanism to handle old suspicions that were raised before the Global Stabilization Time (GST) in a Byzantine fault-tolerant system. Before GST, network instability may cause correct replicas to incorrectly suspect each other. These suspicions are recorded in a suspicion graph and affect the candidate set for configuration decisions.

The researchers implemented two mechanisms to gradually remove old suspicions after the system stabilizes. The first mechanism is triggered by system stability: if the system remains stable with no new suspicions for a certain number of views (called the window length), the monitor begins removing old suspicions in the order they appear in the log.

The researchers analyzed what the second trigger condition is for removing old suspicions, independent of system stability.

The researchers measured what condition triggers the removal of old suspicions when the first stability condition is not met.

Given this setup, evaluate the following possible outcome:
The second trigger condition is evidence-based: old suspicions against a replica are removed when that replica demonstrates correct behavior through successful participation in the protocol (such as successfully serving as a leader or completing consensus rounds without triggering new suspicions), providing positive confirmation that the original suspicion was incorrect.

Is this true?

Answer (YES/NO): NO